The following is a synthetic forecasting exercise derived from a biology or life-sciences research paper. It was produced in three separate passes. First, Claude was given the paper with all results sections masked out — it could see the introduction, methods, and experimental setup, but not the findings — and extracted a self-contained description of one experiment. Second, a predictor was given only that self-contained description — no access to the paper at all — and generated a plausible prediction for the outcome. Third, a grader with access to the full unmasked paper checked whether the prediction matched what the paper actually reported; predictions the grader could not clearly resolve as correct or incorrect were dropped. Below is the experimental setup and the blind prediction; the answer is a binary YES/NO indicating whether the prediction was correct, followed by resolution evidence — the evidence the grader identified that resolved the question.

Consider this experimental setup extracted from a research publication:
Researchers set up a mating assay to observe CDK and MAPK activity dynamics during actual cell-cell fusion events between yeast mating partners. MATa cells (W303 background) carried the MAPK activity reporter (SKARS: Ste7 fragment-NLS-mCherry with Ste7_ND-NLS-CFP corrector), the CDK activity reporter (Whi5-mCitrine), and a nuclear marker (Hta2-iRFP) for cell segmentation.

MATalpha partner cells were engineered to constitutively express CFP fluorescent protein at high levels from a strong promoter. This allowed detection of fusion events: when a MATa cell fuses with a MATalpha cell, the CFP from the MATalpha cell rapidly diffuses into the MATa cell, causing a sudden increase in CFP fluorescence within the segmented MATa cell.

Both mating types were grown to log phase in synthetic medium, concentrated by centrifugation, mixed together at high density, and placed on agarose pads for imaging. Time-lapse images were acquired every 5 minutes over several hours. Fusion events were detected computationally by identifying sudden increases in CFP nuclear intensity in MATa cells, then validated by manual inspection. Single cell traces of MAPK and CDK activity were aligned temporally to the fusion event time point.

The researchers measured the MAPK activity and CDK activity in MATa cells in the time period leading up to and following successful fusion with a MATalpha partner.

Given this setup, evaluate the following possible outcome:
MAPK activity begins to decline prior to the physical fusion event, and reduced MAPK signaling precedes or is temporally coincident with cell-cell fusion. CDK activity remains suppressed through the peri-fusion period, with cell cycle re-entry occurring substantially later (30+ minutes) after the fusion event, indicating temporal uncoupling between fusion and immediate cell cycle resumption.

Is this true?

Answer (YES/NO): NO